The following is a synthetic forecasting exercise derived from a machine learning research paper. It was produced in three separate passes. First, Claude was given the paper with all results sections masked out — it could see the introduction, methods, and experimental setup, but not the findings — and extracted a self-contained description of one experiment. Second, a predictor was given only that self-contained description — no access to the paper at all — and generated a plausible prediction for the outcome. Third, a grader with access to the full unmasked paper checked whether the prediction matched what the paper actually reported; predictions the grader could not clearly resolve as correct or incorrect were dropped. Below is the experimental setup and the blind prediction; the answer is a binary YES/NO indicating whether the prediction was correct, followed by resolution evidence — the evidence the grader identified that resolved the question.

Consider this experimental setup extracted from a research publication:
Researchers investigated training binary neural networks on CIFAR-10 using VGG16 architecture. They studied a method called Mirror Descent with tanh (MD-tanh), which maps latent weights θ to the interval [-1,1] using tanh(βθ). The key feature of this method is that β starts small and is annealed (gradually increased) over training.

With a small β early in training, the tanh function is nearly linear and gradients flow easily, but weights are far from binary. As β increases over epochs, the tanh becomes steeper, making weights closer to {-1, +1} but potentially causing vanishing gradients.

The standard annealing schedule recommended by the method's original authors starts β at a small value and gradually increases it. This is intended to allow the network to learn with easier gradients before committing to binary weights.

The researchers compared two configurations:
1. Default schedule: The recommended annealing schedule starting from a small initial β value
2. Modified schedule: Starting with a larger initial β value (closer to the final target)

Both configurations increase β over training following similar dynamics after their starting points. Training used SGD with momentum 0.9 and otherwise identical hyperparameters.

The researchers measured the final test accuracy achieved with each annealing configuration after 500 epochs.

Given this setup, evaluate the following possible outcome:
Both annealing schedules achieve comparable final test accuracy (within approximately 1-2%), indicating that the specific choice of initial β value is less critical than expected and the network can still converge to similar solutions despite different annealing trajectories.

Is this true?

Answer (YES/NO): NO